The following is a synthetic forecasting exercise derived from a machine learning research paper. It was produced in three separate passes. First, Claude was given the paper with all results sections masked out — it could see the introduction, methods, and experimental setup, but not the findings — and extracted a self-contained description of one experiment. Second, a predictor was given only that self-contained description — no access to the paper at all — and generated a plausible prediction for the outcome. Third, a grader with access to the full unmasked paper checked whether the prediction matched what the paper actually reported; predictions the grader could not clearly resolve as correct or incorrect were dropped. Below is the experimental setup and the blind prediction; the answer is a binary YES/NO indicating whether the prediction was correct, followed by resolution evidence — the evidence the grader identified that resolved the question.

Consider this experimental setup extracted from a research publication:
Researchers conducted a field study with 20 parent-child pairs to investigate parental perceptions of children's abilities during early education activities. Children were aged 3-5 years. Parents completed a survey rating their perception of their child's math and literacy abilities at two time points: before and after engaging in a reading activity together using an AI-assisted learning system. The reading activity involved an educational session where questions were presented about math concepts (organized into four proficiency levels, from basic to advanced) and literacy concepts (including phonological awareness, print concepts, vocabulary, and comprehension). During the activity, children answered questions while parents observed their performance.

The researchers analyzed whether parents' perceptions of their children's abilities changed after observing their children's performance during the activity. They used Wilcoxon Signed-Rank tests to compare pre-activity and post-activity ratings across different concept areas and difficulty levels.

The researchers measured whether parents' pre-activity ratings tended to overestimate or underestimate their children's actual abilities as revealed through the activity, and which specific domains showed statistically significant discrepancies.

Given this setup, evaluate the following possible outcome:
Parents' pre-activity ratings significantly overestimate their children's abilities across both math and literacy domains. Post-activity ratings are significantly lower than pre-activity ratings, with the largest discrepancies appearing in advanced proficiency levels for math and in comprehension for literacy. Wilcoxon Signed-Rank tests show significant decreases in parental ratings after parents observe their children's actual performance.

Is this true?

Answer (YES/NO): NO